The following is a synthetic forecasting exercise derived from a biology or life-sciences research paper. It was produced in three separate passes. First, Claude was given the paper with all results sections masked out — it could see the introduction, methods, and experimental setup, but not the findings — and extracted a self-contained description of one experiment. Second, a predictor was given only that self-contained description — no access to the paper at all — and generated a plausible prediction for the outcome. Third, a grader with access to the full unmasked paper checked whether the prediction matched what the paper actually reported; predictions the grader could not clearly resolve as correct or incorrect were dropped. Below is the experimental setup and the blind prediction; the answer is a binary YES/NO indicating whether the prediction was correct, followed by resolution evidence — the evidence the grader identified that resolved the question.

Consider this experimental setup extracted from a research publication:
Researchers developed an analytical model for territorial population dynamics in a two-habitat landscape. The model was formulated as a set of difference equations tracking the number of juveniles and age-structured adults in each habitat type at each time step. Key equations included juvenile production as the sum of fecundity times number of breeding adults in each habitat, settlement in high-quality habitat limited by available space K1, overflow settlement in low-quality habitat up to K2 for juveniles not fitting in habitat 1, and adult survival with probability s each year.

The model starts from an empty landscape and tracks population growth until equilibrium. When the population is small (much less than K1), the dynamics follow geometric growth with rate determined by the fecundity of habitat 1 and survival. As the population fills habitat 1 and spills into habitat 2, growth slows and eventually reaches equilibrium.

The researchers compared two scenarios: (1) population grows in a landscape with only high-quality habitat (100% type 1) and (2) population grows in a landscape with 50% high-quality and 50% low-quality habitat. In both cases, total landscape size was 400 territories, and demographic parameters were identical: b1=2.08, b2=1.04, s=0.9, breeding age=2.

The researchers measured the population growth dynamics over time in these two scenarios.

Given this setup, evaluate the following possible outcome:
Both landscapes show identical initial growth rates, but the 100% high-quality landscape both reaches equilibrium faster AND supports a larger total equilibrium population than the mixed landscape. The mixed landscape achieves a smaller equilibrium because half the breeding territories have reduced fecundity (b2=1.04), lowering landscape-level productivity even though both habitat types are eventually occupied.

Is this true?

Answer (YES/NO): NO